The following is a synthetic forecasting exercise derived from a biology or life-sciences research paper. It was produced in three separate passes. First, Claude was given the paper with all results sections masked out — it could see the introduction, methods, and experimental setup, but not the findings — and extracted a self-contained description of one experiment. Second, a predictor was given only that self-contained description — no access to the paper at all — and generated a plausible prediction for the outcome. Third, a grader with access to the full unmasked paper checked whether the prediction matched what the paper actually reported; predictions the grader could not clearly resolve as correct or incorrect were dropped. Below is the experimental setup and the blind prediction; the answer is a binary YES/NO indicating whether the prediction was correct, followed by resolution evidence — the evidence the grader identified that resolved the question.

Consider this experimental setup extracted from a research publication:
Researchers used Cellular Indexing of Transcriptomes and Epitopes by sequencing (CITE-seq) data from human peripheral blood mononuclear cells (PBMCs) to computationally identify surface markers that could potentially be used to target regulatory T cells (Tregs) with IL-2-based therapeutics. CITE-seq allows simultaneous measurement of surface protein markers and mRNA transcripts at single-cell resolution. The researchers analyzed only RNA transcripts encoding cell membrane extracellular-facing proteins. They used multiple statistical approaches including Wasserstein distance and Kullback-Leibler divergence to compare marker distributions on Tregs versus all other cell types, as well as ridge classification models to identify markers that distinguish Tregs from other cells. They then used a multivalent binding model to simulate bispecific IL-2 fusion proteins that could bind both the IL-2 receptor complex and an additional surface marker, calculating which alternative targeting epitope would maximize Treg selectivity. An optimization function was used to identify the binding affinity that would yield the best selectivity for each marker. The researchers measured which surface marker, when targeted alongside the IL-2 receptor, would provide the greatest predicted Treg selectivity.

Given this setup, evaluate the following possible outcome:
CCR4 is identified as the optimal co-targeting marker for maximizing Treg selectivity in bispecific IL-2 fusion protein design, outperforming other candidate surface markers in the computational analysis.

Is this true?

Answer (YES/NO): NO